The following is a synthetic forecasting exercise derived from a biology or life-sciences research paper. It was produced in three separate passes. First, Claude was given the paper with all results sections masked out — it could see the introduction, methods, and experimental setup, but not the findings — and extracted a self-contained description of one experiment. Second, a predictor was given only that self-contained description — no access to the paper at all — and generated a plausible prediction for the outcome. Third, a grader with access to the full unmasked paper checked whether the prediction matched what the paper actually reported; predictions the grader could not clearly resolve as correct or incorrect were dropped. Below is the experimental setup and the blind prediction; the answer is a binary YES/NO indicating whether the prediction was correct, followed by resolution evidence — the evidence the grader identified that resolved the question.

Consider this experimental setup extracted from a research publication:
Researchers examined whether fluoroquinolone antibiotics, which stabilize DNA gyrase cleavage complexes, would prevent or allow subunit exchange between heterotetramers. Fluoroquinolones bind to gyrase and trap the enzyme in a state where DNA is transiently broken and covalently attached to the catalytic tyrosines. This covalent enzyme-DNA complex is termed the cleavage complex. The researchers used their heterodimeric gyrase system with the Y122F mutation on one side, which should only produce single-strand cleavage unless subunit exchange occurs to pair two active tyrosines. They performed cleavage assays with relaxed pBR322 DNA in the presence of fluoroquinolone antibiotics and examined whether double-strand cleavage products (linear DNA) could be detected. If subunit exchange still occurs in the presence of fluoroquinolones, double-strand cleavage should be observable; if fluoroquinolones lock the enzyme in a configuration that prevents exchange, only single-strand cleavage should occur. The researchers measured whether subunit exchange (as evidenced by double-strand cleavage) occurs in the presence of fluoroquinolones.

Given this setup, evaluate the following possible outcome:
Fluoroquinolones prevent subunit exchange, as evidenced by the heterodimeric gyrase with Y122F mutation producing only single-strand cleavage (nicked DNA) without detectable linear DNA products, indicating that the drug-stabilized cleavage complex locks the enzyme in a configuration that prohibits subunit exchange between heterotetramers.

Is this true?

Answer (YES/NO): NO